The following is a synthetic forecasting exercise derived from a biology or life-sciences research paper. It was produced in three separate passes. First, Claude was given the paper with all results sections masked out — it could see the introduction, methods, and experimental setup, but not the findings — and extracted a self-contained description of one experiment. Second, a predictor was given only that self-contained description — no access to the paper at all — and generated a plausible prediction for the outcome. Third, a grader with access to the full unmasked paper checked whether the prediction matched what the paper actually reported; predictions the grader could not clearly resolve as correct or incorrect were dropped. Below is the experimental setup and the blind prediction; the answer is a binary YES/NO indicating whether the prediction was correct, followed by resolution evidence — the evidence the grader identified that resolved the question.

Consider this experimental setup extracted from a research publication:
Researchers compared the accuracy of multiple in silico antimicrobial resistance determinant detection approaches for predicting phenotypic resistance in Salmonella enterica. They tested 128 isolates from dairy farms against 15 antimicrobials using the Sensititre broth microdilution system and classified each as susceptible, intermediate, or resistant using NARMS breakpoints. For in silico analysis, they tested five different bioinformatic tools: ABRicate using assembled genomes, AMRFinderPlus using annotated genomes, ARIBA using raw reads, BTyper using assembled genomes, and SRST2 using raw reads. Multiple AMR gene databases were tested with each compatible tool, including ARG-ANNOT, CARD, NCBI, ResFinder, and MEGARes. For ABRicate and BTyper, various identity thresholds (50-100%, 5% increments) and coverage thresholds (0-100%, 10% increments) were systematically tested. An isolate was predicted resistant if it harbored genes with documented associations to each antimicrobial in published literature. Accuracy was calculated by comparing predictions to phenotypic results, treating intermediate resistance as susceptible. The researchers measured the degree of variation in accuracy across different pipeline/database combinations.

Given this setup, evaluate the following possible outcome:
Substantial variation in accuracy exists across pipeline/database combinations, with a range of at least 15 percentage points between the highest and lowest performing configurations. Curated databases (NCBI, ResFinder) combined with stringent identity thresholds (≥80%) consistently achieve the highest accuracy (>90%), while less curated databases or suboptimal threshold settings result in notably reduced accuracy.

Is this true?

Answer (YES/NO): NO